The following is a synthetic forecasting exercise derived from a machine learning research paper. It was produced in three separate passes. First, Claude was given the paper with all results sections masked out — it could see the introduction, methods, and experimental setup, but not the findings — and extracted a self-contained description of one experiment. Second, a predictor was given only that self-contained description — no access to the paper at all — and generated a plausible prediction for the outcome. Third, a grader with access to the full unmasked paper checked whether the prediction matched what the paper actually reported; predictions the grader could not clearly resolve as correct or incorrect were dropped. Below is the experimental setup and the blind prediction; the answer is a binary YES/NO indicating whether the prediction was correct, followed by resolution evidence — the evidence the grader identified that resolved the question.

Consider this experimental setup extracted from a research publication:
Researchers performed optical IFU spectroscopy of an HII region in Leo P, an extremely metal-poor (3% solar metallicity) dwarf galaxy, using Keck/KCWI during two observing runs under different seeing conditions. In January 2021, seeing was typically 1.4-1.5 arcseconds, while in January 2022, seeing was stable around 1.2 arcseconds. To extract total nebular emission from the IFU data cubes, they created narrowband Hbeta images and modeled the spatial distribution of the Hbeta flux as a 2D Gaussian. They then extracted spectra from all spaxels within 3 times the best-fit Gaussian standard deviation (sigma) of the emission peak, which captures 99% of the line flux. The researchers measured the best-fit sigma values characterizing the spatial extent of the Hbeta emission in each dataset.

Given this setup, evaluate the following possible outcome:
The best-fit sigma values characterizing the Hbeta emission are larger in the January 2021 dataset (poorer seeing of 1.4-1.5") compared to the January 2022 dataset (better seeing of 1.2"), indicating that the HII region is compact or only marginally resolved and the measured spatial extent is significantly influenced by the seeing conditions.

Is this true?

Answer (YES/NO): YES